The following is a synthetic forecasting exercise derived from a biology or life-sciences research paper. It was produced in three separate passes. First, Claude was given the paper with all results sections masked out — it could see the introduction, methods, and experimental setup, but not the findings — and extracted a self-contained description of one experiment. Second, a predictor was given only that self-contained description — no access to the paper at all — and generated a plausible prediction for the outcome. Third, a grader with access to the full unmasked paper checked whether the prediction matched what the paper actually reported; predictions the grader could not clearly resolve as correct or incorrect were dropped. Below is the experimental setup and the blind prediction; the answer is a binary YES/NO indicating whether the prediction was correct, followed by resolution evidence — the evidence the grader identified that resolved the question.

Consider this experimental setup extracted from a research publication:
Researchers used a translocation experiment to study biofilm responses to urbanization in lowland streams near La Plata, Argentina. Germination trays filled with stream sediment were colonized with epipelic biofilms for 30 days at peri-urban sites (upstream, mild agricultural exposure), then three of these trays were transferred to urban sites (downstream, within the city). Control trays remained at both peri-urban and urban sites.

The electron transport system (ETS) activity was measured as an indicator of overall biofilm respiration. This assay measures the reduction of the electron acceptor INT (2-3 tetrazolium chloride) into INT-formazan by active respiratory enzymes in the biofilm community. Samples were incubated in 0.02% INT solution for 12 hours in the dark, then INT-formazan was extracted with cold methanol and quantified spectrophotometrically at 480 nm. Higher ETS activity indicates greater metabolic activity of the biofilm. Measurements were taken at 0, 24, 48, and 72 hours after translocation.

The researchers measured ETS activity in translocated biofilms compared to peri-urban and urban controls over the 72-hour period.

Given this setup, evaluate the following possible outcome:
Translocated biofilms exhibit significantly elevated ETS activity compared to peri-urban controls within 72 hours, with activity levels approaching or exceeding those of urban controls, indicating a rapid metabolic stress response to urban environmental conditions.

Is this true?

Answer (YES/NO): NO